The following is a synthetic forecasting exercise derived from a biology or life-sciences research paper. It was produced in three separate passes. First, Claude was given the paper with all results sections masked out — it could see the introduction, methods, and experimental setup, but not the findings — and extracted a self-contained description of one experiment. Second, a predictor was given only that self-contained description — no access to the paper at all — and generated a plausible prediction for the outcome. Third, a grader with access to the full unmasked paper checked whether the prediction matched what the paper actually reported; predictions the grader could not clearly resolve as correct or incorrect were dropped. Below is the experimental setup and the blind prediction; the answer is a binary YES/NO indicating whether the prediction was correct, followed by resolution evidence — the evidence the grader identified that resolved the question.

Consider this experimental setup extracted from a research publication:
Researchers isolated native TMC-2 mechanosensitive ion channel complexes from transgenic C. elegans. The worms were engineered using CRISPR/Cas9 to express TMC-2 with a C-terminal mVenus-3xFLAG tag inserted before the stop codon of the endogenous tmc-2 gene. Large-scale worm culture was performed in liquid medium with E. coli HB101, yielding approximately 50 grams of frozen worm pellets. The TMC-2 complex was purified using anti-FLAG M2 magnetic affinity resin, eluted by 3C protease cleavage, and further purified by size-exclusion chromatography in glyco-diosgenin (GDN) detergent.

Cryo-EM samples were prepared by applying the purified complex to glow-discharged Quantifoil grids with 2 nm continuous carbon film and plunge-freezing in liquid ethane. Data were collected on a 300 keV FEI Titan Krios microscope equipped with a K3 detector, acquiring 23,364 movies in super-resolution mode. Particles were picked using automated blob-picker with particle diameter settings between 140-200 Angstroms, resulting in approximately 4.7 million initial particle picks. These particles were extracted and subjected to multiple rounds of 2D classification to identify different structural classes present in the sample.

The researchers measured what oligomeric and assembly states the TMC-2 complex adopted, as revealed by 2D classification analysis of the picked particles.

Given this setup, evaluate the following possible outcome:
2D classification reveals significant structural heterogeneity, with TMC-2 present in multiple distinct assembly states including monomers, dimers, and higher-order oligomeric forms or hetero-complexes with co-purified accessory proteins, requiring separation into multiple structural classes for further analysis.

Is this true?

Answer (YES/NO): NO